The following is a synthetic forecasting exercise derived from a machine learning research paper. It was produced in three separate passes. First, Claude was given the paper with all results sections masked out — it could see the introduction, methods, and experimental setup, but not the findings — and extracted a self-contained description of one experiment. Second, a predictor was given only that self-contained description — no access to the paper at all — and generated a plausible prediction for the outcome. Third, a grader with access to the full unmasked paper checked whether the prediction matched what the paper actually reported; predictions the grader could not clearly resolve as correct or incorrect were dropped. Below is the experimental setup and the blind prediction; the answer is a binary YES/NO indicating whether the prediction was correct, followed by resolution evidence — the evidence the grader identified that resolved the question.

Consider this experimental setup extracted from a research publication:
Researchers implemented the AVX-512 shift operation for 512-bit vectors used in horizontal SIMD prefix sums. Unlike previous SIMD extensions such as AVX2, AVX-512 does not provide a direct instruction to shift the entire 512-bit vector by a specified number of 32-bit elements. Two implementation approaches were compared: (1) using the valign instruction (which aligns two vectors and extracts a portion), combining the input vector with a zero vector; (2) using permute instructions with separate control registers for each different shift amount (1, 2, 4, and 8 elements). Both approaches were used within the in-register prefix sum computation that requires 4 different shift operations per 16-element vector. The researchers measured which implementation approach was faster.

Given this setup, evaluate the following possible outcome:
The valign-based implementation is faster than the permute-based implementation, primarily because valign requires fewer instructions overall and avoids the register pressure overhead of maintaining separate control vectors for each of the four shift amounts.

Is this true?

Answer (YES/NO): YES